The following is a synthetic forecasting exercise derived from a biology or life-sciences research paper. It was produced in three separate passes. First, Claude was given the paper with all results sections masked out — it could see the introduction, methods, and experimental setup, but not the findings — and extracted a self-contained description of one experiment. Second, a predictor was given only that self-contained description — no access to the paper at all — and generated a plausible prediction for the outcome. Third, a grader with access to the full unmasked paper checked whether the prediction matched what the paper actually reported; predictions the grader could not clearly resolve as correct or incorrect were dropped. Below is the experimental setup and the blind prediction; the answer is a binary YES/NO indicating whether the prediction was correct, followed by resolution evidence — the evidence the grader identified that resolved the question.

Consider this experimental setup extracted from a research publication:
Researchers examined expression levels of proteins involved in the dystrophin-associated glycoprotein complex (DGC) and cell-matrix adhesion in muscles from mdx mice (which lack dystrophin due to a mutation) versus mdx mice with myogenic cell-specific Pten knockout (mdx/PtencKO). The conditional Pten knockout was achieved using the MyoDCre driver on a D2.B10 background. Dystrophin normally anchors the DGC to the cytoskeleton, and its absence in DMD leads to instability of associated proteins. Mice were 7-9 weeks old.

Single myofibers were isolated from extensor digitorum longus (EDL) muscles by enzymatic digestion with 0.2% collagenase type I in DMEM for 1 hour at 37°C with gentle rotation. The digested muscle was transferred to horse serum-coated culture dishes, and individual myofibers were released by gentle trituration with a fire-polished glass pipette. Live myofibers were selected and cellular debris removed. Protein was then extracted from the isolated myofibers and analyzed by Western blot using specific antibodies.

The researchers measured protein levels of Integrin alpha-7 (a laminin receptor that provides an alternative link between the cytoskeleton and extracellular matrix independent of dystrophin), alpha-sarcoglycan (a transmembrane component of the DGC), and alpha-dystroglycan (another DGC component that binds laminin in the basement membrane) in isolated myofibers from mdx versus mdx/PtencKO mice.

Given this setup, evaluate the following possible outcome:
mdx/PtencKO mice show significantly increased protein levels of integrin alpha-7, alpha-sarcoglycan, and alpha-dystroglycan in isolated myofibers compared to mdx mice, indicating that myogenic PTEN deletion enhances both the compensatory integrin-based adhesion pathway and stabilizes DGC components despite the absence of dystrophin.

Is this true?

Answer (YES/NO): YES